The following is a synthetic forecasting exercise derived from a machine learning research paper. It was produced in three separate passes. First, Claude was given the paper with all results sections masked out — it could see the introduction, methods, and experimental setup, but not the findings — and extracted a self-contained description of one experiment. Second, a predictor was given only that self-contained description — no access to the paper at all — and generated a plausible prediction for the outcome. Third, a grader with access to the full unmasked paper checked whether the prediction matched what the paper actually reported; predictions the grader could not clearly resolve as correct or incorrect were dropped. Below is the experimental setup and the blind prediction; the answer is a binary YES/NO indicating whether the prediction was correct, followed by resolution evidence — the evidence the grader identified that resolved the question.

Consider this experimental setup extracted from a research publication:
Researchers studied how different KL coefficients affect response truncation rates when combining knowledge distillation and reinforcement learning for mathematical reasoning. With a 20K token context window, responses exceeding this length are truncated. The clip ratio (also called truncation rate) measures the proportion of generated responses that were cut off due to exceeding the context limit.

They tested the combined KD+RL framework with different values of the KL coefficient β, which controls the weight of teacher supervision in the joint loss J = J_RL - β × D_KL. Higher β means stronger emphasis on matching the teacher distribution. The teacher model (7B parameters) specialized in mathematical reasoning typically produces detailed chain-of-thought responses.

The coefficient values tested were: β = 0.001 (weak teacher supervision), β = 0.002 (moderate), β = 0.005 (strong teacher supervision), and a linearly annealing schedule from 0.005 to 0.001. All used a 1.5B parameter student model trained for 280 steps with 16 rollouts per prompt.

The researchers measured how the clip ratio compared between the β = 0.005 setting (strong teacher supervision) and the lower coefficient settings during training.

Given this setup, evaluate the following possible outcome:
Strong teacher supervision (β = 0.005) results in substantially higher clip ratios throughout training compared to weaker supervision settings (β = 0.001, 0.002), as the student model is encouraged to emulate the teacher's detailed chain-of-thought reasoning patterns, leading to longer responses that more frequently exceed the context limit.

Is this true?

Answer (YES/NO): YES